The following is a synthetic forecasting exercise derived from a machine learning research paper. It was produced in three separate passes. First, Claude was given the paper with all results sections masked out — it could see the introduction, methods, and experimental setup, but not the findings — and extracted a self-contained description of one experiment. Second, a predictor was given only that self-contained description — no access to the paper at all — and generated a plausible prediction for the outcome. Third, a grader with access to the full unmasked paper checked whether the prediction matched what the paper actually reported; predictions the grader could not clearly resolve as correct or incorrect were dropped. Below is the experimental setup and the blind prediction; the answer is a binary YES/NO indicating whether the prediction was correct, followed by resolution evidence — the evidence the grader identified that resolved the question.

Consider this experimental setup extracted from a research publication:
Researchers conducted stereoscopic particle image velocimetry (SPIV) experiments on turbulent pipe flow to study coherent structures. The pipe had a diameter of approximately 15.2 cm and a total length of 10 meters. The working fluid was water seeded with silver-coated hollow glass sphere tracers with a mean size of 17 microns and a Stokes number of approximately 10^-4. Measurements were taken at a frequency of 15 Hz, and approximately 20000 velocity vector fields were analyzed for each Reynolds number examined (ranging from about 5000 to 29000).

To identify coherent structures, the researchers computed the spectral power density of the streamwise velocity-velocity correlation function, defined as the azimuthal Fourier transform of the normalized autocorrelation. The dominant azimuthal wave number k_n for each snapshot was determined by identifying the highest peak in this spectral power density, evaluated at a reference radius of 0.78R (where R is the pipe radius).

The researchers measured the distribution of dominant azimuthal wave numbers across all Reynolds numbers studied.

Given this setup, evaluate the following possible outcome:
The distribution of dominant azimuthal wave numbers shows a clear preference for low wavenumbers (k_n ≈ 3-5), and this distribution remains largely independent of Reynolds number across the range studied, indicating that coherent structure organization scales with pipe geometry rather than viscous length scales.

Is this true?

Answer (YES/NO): YES